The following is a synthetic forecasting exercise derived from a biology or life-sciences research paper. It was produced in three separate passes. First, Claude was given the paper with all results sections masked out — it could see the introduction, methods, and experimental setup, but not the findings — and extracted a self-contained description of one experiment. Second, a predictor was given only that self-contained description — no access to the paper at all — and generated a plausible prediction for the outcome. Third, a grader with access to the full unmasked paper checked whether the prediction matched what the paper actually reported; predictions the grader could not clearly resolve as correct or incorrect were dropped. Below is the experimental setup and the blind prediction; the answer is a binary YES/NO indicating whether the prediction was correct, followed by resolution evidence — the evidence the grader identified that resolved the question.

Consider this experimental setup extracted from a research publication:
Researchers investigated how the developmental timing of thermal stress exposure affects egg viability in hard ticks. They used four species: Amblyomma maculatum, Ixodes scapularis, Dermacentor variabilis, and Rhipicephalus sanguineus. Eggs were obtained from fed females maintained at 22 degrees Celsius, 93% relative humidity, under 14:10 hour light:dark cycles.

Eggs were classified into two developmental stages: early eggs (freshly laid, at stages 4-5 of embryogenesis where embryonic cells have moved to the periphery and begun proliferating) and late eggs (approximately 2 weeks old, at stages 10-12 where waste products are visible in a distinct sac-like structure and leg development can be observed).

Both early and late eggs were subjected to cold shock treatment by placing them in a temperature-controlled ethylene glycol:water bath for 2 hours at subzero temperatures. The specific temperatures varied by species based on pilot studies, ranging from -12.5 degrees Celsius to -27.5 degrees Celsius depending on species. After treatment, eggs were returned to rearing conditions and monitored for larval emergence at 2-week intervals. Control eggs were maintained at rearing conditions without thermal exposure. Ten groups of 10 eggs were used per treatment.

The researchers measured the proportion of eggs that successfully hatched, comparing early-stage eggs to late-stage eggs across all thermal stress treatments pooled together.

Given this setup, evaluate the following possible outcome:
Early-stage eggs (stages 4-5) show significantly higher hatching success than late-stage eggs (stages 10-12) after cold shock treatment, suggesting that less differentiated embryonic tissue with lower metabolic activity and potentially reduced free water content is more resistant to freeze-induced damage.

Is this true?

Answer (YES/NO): NO